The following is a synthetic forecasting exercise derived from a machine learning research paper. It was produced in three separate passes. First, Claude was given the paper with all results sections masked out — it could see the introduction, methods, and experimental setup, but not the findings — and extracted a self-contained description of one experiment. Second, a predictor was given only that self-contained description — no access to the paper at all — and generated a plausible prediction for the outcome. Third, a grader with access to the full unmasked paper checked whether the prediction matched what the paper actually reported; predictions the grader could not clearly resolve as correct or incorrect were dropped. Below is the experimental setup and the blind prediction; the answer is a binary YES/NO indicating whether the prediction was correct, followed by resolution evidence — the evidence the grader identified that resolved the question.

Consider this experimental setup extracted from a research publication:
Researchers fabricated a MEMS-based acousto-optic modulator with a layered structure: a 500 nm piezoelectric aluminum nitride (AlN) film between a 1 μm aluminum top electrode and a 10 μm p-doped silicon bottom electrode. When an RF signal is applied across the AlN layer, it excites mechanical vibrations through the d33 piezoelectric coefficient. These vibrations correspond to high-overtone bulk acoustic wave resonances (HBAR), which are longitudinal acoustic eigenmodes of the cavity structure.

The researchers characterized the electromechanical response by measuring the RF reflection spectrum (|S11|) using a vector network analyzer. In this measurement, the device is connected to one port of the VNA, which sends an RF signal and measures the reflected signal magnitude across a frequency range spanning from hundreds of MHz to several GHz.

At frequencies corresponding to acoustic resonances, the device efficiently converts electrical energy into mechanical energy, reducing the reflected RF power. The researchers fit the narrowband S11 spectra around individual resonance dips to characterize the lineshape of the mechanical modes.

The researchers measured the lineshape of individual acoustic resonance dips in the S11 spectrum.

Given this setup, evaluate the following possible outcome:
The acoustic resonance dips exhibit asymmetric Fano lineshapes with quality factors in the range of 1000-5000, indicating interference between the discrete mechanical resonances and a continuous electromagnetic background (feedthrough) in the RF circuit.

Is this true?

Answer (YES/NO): NO